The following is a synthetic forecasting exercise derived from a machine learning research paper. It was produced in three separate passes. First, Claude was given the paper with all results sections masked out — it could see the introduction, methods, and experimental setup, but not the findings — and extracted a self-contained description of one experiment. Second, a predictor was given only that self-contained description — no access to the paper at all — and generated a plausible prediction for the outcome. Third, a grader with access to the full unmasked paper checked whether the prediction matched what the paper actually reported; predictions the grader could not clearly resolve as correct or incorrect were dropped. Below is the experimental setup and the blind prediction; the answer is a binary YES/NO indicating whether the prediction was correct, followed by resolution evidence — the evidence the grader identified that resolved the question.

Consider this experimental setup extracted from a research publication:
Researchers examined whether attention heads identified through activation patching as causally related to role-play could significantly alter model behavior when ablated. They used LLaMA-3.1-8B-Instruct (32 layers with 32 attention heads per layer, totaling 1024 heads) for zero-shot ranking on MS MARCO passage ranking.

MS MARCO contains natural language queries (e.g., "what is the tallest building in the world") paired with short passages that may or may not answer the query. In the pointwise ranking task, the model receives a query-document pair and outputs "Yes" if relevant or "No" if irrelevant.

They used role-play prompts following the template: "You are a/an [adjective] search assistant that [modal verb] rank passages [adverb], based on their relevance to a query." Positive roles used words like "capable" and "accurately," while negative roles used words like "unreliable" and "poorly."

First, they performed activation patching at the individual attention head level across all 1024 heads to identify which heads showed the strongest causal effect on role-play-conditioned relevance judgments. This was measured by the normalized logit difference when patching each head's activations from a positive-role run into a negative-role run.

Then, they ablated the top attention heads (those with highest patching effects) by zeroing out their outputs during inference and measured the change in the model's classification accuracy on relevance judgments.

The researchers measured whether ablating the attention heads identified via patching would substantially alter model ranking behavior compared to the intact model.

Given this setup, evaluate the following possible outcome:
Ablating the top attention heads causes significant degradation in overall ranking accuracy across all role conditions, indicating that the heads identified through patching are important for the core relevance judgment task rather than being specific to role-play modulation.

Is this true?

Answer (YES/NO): NO